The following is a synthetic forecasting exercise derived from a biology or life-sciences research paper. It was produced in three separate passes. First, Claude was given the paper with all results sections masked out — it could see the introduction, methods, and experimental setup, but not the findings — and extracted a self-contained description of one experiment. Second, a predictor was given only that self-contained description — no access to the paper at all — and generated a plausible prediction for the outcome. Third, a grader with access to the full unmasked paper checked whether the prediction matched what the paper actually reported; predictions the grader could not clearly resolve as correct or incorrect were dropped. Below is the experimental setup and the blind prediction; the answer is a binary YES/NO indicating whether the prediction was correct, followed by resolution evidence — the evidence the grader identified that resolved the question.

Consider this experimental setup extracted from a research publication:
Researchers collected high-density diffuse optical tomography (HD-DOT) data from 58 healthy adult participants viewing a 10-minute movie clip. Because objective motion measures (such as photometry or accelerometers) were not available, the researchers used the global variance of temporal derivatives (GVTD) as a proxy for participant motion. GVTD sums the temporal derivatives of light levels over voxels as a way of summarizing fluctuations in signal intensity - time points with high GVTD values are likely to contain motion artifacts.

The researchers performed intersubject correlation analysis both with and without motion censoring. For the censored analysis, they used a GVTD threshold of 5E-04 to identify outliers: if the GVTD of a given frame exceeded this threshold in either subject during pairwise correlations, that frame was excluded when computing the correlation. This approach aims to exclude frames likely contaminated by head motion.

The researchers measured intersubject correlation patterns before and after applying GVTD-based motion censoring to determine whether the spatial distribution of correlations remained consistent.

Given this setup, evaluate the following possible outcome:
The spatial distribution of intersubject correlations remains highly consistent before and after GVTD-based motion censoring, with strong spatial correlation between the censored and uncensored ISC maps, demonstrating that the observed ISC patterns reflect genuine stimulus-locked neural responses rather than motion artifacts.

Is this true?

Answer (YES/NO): YES